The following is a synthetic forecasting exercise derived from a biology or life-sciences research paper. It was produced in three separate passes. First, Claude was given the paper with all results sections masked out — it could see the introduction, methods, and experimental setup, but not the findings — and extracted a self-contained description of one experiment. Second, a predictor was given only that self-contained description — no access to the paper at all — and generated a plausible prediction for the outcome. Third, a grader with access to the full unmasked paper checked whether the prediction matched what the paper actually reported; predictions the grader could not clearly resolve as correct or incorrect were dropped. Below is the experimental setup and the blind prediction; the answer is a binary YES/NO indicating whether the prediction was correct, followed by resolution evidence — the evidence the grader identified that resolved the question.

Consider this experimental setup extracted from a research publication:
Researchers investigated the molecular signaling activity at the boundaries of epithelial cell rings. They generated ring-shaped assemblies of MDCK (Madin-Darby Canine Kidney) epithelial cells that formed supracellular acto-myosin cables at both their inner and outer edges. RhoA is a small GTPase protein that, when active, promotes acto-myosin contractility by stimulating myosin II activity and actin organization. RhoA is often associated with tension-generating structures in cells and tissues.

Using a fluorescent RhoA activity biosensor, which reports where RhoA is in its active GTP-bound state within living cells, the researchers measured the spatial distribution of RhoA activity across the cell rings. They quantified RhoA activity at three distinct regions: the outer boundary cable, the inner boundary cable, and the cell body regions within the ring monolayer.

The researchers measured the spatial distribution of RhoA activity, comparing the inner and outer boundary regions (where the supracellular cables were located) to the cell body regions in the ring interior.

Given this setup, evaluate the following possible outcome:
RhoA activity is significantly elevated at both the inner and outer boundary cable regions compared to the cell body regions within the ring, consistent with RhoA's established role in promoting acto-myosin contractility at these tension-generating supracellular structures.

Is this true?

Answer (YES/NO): YES